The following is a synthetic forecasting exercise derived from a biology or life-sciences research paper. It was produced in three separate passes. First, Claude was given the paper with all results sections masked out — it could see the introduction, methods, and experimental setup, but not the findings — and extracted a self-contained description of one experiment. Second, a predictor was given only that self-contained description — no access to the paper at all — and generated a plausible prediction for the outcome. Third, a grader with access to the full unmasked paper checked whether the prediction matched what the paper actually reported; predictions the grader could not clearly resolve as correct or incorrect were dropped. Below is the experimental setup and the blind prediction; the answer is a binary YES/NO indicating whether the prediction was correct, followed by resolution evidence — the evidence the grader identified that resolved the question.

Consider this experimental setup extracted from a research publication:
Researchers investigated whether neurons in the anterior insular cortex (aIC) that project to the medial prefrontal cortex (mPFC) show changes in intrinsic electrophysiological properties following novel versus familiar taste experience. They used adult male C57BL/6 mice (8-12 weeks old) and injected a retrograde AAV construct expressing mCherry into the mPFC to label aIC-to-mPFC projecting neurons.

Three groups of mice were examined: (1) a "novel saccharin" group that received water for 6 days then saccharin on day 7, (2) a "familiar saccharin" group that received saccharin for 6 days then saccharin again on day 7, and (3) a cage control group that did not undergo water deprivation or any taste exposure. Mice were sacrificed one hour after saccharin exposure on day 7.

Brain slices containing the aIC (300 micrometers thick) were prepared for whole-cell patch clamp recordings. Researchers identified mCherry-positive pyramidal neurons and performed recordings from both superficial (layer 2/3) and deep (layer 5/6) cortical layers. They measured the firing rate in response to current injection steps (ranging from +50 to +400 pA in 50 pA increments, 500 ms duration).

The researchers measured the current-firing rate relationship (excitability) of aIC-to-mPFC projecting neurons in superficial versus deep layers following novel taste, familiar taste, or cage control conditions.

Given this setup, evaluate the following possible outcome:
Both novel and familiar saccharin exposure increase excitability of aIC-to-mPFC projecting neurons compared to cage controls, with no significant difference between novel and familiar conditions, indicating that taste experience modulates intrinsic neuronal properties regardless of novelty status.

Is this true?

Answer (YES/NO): NO